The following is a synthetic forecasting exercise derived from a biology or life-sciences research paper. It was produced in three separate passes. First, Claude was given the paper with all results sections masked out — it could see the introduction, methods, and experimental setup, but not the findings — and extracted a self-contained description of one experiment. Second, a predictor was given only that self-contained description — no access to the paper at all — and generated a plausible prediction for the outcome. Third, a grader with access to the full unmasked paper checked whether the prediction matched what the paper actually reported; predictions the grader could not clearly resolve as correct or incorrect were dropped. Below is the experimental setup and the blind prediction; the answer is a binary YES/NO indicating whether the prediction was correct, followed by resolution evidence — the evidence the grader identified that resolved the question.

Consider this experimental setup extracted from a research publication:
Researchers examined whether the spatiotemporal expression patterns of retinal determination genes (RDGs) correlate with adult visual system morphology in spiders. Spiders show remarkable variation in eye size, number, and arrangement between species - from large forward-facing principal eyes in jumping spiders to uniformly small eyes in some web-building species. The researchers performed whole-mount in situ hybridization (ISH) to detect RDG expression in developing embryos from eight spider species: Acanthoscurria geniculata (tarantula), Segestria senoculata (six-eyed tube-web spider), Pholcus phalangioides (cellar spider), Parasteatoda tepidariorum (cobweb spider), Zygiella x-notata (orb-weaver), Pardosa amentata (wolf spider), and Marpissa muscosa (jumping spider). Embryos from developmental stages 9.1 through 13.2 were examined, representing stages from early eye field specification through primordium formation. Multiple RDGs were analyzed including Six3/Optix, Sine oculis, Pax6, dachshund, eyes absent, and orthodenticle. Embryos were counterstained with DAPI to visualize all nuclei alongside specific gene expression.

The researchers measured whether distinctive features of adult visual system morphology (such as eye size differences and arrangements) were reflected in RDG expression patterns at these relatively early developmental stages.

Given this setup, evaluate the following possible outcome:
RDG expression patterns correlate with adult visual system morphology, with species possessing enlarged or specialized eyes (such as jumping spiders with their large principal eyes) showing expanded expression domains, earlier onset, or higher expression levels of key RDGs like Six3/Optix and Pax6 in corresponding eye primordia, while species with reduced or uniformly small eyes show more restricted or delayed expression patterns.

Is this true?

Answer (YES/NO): NO